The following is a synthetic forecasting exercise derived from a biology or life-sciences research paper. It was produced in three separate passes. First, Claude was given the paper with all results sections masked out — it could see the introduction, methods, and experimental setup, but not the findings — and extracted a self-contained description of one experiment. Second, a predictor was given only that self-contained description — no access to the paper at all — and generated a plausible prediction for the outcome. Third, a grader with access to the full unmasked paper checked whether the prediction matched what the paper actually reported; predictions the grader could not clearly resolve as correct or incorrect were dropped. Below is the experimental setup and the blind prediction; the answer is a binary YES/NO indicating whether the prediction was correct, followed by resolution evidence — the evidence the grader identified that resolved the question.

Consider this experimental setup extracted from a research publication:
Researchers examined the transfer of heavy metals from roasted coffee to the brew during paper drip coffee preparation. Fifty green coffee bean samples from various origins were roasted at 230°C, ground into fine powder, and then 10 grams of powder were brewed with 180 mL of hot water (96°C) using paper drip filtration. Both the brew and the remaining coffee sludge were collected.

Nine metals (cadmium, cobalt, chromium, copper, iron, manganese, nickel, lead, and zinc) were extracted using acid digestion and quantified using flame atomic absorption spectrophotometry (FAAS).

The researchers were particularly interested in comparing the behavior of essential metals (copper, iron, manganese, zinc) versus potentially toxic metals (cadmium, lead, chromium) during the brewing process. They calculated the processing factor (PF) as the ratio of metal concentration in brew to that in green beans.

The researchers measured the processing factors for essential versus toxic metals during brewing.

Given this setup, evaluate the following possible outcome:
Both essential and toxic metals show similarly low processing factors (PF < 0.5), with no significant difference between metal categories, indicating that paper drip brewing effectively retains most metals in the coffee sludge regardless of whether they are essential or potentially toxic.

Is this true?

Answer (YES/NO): YES